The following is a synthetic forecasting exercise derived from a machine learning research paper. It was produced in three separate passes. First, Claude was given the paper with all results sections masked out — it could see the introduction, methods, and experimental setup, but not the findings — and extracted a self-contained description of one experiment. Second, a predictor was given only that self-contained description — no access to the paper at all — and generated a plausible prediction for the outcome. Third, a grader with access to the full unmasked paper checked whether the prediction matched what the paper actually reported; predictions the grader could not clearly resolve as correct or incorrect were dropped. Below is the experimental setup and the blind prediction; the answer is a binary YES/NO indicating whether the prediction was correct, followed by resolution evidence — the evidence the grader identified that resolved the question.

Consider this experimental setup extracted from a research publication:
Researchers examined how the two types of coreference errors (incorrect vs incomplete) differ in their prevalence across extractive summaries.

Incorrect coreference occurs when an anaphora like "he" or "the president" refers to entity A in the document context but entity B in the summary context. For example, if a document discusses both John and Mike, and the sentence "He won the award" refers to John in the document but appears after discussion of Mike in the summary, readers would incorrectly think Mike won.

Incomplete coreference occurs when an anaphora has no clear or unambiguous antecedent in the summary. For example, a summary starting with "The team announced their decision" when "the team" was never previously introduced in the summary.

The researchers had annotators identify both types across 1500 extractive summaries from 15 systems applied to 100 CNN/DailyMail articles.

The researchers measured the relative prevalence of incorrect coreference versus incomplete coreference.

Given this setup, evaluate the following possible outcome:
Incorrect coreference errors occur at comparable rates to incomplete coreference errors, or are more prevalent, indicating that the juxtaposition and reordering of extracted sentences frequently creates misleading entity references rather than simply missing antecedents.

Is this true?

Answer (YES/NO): NO